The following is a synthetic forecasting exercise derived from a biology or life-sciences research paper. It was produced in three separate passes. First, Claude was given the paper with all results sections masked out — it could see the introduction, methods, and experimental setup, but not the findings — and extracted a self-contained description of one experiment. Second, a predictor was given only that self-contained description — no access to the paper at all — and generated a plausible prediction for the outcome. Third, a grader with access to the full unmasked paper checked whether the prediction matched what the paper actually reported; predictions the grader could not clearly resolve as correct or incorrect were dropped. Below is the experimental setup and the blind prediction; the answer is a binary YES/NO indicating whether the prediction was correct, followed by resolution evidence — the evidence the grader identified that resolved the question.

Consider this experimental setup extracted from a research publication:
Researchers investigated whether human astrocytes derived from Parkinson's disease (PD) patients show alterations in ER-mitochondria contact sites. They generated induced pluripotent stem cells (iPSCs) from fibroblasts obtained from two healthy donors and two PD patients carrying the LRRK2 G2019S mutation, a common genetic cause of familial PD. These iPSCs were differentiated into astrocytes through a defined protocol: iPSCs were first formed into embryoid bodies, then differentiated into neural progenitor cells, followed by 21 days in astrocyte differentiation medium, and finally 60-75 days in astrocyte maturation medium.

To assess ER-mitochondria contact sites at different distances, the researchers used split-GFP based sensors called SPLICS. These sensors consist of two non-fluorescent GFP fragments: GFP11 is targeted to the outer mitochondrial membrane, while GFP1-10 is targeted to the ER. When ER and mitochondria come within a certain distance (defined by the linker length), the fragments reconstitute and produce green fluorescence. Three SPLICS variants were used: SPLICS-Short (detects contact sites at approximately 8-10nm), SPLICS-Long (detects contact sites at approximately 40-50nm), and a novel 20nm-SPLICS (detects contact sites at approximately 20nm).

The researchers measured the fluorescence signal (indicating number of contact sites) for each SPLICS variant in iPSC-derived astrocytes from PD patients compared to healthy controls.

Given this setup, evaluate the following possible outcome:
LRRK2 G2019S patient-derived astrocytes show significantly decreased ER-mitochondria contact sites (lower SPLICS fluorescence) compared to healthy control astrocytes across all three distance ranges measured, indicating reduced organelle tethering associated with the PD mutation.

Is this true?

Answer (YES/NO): NO